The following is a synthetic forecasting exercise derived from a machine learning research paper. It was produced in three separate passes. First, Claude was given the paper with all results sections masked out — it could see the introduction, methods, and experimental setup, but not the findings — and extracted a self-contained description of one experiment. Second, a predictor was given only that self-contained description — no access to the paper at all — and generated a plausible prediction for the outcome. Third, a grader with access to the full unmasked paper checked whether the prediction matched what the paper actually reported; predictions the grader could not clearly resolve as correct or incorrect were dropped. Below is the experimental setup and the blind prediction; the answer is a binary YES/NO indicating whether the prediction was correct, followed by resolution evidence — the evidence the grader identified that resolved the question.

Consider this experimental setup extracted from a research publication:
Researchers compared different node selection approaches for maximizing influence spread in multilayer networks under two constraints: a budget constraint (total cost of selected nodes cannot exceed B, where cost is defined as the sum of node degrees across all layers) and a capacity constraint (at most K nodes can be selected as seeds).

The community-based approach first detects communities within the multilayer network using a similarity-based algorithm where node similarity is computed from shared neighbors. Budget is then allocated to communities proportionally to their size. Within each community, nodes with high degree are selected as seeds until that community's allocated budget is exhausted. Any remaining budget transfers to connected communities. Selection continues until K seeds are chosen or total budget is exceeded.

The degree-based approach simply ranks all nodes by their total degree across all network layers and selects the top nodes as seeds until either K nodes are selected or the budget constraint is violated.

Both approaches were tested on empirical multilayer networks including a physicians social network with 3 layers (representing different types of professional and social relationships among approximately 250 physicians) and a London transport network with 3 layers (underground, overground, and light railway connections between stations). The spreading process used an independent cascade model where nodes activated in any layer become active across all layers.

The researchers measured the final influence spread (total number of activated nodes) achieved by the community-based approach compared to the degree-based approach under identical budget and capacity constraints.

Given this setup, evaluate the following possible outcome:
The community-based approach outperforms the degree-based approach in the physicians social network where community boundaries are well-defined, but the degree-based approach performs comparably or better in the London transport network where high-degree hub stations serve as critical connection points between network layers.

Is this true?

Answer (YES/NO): YES